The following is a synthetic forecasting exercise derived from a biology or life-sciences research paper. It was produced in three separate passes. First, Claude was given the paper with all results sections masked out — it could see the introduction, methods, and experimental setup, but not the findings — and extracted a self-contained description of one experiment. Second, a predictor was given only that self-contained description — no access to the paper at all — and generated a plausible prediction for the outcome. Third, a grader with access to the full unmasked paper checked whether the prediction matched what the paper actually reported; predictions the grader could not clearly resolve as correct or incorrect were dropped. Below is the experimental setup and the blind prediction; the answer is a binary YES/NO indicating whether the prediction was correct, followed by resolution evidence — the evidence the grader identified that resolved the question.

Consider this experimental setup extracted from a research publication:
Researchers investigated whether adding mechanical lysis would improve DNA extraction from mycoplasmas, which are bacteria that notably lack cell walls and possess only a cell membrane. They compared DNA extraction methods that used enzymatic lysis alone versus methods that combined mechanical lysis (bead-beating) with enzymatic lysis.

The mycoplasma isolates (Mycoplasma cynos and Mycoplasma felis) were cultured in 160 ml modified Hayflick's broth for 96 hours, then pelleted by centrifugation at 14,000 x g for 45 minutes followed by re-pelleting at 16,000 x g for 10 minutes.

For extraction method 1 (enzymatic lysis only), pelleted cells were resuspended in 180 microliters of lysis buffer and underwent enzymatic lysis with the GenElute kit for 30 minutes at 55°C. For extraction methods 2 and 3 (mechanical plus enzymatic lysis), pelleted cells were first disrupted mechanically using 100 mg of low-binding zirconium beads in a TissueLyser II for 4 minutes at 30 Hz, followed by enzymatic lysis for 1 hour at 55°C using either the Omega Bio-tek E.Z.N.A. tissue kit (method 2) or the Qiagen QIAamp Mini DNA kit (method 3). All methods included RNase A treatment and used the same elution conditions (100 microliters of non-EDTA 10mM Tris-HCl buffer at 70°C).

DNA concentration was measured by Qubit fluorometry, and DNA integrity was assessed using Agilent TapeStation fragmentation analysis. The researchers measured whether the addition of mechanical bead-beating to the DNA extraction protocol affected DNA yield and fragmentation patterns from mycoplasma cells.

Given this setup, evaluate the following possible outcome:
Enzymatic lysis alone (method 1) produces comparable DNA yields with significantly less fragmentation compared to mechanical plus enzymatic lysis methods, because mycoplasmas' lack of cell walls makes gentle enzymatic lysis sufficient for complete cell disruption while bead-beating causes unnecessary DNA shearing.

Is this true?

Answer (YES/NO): YES